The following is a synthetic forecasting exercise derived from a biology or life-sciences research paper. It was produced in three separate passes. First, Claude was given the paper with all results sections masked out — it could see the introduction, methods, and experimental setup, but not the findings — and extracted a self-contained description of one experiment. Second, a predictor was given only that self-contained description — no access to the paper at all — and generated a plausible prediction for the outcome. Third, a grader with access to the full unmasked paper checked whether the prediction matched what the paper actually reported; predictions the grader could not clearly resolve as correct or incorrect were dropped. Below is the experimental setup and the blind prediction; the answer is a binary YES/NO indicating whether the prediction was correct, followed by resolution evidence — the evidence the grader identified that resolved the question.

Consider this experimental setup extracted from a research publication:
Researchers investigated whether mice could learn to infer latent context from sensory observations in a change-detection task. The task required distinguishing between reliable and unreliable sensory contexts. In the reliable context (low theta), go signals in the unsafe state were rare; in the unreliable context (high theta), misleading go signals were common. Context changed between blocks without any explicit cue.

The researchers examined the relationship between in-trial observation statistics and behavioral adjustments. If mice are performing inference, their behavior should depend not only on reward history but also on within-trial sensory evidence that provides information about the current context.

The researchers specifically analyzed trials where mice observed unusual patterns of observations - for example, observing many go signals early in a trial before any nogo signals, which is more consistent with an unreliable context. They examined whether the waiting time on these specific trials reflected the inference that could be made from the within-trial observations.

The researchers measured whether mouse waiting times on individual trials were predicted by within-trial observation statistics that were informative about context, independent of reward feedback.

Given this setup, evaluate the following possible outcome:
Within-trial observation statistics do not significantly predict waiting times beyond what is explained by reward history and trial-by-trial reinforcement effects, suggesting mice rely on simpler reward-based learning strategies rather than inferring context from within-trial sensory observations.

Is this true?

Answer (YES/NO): NO